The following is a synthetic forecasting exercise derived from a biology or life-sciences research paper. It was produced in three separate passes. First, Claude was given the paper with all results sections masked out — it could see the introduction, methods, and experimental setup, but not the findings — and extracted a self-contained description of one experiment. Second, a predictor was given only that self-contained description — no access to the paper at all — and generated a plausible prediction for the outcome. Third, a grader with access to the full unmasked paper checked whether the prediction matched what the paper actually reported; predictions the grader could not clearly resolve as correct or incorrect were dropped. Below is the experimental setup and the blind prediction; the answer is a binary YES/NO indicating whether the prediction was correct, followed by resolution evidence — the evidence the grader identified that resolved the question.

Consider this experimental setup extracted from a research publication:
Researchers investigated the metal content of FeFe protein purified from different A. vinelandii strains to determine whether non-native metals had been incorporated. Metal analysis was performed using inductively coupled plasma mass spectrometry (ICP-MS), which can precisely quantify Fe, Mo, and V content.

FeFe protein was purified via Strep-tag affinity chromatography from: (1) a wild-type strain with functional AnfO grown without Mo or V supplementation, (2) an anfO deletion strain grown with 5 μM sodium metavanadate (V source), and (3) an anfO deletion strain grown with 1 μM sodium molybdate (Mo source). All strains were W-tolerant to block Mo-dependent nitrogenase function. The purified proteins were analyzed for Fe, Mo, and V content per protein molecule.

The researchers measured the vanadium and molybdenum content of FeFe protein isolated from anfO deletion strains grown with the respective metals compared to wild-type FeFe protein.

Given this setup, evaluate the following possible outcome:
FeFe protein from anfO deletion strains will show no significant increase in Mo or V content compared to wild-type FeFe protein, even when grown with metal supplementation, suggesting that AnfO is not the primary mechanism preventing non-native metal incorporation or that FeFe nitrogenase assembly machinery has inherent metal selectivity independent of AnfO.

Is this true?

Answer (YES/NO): NO